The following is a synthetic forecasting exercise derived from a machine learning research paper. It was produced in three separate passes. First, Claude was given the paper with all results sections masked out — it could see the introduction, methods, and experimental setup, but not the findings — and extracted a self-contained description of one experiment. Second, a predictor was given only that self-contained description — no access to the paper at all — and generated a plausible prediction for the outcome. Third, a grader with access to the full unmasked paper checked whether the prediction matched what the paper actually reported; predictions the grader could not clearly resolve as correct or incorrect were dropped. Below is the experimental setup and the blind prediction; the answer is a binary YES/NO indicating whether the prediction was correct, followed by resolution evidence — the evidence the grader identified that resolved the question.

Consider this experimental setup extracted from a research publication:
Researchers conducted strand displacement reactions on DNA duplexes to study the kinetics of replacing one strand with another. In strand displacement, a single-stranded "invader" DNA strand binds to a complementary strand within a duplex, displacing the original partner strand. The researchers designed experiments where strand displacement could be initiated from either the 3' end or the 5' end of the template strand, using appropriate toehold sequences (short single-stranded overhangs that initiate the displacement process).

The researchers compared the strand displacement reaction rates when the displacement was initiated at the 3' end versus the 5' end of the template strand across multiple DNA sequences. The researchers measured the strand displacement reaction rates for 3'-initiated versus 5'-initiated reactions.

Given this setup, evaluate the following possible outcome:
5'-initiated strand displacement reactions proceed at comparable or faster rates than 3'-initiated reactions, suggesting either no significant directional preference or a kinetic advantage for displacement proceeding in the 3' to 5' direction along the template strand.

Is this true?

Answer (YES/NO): NO